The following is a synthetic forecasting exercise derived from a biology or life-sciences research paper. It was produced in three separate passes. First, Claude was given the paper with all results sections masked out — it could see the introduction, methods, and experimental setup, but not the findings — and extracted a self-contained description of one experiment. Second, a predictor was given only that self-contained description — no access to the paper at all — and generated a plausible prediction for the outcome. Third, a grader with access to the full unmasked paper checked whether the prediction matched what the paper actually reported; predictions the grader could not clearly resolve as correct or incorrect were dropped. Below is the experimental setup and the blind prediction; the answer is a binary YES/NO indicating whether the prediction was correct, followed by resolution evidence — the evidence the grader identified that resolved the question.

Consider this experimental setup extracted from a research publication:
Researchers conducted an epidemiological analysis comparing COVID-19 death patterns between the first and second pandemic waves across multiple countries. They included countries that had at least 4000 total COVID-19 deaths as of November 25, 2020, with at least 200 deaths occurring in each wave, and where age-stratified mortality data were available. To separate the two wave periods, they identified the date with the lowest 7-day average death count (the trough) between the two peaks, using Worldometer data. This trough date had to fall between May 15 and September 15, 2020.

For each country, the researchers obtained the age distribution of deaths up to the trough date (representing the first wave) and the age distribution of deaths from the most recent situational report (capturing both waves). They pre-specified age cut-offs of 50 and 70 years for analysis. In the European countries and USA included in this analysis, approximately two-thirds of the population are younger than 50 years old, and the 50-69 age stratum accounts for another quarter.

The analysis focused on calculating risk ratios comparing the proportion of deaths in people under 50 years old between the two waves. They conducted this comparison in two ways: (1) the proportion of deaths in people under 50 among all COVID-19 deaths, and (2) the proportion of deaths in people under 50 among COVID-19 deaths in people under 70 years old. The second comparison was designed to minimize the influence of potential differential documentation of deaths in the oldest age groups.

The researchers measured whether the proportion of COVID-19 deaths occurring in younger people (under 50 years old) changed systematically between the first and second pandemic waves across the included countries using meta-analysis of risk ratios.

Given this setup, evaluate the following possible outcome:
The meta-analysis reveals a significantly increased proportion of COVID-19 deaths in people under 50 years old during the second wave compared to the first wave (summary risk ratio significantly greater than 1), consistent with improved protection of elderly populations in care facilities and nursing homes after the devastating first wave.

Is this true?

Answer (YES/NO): NO